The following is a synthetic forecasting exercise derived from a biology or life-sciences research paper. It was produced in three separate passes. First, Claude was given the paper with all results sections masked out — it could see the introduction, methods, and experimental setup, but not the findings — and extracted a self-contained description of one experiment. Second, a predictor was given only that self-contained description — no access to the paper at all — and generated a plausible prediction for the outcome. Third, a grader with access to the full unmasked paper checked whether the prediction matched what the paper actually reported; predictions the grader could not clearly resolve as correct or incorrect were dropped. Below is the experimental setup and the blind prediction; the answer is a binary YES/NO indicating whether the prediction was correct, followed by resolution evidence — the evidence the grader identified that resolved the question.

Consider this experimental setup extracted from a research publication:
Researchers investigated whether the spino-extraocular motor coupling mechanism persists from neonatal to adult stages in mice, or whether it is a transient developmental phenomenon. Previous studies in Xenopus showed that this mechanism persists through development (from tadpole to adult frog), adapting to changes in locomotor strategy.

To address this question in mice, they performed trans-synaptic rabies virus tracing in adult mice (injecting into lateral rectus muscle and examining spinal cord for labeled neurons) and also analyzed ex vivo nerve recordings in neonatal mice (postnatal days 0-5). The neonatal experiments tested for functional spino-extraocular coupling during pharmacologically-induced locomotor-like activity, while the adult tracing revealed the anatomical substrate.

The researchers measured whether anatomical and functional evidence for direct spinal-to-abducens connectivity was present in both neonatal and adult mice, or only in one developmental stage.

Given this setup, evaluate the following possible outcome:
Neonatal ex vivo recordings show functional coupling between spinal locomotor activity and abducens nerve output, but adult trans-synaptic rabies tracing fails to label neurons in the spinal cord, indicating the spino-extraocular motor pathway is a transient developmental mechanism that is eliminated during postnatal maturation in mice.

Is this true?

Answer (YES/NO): NO